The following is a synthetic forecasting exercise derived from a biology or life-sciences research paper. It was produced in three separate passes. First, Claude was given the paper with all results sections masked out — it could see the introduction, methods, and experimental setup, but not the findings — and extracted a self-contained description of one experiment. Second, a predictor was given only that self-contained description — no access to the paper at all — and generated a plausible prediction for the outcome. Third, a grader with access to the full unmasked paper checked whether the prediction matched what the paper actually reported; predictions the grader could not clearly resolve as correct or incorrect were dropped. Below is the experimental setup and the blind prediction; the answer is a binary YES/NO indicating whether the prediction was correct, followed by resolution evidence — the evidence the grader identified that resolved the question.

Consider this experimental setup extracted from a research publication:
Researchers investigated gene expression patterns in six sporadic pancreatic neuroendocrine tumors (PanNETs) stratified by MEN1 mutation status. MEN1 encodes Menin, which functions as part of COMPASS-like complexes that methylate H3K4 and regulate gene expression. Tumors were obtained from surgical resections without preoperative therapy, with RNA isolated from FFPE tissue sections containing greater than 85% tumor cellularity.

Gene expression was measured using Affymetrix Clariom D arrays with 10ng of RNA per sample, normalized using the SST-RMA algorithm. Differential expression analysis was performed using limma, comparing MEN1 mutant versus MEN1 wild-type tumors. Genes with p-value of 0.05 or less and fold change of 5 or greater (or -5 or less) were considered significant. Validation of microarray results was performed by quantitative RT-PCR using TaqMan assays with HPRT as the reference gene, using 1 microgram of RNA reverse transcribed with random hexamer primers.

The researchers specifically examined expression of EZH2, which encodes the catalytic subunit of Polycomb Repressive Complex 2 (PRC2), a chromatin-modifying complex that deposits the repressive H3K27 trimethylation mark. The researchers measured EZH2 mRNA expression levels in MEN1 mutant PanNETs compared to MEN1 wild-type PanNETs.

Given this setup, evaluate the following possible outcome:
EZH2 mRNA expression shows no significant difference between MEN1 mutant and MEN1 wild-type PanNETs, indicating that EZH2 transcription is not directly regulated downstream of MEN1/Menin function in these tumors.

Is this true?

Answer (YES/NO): NO